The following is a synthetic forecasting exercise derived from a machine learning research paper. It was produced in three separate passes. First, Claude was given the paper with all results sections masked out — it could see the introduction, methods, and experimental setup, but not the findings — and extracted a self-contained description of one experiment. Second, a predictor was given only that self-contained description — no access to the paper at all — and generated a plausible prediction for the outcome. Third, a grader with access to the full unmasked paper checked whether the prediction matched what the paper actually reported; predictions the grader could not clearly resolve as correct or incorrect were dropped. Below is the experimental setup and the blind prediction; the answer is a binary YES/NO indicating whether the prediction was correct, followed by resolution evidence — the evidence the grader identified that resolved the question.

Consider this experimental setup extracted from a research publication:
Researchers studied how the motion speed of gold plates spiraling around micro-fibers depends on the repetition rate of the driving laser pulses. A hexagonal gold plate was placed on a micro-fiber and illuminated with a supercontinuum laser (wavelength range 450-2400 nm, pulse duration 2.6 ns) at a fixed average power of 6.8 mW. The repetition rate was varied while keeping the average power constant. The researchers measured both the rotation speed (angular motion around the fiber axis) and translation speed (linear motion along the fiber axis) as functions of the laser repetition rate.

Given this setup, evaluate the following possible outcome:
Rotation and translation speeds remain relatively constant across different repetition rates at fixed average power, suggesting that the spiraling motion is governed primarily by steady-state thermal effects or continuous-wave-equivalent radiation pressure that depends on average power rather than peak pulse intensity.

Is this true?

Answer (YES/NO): NO